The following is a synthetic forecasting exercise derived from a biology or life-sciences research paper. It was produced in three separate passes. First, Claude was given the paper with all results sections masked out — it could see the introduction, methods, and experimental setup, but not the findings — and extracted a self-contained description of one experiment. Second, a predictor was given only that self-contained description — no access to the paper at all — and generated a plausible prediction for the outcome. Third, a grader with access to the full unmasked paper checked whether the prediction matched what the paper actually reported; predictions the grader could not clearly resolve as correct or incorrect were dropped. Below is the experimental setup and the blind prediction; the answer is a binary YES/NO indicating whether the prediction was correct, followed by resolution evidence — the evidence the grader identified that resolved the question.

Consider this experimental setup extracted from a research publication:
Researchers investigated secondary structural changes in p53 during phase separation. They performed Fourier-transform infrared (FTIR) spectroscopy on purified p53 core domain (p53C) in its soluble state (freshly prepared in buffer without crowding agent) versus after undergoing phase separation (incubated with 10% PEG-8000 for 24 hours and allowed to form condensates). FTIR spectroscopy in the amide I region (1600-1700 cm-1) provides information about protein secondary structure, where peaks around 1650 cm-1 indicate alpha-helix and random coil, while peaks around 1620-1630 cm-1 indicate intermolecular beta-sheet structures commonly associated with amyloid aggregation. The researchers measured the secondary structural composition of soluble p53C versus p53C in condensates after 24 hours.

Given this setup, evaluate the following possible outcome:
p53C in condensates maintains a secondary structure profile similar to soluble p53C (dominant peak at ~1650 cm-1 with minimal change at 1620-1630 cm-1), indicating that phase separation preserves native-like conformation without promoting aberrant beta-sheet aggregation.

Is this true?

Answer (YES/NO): YES